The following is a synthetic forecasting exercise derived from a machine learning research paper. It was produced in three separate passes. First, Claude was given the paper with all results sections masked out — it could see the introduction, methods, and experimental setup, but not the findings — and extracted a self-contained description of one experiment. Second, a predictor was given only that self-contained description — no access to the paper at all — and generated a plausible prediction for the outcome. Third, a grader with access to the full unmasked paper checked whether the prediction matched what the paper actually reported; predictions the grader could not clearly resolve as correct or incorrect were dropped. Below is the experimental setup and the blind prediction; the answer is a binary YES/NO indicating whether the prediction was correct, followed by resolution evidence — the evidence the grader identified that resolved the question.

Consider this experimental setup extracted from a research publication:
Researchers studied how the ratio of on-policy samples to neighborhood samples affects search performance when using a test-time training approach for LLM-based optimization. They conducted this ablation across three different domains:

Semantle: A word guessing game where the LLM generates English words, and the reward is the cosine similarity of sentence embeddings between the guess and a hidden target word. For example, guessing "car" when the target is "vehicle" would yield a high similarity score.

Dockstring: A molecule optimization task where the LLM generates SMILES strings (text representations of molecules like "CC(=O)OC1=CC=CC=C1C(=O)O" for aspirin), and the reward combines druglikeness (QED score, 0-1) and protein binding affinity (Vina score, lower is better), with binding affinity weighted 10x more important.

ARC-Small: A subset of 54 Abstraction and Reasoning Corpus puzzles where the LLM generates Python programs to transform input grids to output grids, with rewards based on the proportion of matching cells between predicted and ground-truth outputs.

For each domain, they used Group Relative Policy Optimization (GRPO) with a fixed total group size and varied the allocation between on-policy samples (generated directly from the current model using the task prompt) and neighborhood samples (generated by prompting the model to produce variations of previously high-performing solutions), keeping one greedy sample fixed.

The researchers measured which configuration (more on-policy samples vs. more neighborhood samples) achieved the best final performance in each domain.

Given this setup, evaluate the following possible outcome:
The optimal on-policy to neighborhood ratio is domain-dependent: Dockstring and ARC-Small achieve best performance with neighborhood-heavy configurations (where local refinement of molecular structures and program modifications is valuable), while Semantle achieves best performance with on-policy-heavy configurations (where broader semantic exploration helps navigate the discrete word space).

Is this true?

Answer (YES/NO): NO